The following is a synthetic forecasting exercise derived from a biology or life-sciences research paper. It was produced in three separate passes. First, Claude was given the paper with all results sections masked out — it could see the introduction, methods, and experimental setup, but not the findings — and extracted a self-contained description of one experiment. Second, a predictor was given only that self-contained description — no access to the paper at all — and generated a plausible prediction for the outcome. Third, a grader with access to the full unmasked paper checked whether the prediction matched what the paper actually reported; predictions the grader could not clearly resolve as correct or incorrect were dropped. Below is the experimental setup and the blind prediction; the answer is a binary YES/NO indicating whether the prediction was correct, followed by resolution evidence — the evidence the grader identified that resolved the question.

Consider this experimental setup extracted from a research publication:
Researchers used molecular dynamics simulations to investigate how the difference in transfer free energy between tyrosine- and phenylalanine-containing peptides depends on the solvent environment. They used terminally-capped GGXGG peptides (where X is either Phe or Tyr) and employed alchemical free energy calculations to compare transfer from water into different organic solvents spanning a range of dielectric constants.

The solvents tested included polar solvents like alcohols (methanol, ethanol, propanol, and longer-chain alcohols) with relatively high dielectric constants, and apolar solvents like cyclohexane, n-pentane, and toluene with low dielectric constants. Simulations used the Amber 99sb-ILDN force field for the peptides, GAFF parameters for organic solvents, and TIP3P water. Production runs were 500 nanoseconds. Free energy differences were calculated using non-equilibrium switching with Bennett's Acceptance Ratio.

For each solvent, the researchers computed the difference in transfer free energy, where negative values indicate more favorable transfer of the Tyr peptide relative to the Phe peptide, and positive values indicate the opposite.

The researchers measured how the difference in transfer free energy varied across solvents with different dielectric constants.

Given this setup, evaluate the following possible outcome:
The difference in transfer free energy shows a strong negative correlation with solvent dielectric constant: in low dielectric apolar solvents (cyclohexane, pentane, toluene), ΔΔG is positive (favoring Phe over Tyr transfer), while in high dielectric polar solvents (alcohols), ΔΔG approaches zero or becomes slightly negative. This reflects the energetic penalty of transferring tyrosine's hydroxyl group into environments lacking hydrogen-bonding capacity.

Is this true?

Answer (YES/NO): YES